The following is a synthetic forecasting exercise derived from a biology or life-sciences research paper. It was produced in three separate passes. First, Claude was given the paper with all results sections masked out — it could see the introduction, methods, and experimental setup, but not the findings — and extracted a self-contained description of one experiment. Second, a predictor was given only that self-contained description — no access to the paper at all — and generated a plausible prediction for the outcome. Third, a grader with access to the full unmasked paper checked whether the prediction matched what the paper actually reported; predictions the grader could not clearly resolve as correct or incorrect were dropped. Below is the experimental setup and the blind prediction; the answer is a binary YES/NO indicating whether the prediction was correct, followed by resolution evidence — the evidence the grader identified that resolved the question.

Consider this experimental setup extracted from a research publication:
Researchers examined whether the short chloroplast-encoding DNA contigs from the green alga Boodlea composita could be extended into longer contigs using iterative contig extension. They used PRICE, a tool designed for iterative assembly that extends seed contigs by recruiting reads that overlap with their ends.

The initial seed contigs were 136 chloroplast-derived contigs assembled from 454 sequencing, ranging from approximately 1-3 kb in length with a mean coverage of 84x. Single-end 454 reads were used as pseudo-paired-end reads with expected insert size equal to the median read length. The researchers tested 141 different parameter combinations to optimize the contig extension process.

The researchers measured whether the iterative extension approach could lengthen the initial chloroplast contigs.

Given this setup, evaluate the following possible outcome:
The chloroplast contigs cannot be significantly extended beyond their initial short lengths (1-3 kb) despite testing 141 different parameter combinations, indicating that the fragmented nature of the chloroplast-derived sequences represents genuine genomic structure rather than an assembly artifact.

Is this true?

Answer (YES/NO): YES